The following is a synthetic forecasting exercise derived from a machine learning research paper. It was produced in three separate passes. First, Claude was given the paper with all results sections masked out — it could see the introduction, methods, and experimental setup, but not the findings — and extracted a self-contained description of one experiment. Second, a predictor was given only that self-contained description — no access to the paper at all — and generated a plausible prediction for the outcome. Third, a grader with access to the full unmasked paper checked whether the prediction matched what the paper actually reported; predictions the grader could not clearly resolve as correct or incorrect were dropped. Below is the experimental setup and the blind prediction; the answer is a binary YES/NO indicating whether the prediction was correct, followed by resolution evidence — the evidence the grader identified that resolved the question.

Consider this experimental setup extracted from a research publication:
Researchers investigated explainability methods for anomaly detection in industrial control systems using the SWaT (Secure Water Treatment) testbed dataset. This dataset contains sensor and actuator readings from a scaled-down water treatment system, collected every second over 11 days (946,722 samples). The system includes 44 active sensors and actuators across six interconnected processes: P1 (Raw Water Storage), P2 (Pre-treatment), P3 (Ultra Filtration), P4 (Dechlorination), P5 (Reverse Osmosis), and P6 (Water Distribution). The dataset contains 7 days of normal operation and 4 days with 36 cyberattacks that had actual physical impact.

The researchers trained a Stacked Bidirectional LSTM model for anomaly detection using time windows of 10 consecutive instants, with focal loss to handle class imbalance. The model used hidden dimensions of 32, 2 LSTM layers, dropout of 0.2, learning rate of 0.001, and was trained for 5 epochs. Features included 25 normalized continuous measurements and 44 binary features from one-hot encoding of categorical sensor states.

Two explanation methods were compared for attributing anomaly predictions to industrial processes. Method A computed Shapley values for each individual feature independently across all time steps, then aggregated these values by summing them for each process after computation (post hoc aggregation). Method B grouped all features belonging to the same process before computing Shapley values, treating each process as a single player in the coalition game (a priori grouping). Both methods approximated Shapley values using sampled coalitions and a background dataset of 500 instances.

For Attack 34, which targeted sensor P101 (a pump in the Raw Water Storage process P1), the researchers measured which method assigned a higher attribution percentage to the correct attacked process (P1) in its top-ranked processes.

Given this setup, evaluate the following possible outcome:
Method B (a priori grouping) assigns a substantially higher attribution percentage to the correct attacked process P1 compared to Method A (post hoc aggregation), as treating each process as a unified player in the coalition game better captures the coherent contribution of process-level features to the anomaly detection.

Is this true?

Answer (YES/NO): NO